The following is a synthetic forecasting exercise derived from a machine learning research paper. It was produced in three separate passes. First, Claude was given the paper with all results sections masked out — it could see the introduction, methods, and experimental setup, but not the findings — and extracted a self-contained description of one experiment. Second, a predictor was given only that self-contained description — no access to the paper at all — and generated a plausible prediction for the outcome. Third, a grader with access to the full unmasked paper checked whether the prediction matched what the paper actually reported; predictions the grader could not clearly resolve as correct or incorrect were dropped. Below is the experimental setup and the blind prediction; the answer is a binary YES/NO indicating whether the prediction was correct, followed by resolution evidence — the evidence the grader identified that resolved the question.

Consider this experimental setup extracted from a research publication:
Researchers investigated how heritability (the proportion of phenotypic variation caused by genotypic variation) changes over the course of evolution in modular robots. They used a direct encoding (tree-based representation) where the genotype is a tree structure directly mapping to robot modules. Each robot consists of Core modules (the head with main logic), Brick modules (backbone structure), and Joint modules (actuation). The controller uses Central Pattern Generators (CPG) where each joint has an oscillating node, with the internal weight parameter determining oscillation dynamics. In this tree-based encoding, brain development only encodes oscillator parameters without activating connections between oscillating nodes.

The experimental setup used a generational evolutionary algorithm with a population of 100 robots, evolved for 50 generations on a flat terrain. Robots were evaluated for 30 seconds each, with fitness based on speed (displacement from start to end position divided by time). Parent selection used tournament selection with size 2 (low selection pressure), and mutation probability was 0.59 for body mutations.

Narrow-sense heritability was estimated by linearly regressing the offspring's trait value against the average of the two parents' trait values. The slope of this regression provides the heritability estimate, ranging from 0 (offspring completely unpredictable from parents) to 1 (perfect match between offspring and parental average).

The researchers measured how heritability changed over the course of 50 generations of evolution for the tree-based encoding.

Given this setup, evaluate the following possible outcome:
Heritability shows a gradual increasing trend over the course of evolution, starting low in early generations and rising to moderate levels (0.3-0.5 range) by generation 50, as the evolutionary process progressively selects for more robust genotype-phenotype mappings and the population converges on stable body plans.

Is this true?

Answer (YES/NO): NO